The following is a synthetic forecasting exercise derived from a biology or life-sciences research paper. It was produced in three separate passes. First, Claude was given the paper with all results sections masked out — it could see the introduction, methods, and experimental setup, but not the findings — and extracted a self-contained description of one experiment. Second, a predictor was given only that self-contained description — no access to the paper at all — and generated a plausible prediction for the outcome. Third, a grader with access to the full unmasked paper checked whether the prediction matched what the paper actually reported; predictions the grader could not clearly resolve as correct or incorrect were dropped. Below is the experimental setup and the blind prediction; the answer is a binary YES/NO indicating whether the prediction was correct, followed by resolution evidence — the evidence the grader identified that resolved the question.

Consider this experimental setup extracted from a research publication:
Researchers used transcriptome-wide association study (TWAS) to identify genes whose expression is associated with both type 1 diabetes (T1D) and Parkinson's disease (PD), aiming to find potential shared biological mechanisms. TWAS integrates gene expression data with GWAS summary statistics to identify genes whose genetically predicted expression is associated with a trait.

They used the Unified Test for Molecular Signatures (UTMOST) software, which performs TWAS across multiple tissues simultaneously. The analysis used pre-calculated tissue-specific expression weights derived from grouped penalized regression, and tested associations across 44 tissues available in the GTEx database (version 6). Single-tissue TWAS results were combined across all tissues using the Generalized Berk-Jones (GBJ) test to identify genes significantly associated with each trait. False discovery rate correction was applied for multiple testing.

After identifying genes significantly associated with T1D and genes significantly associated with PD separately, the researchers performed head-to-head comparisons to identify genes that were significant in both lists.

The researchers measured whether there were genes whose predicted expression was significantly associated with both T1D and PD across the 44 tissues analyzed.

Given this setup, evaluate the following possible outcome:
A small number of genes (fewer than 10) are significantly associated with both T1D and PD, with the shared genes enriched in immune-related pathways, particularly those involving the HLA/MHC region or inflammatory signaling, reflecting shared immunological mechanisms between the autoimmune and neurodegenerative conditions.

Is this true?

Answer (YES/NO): NO